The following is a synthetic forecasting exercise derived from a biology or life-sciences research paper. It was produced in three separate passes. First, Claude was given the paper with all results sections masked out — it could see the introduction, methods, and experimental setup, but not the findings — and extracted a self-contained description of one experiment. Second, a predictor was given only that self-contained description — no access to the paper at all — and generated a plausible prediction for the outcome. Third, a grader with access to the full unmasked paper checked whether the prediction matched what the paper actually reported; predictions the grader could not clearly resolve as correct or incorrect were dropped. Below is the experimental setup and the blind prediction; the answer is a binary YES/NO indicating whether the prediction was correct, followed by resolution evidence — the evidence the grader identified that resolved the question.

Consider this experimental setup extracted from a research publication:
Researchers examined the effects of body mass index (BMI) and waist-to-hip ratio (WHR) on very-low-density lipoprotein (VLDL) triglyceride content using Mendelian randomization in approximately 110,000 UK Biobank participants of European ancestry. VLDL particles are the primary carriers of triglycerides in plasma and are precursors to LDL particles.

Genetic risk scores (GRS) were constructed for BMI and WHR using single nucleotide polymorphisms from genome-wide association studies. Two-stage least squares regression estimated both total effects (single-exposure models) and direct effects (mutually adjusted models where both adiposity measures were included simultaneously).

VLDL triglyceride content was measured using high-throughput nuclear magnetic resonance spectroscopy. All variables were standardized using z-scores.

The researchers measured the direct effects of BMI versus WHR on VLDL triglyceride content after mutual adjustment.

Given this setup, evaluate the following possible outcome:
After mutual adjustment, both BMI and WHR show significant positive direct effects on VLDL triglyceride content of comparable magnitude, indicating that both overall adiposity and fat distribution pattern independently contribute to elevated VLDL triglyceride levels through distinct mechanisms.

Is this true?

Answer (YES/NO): NO